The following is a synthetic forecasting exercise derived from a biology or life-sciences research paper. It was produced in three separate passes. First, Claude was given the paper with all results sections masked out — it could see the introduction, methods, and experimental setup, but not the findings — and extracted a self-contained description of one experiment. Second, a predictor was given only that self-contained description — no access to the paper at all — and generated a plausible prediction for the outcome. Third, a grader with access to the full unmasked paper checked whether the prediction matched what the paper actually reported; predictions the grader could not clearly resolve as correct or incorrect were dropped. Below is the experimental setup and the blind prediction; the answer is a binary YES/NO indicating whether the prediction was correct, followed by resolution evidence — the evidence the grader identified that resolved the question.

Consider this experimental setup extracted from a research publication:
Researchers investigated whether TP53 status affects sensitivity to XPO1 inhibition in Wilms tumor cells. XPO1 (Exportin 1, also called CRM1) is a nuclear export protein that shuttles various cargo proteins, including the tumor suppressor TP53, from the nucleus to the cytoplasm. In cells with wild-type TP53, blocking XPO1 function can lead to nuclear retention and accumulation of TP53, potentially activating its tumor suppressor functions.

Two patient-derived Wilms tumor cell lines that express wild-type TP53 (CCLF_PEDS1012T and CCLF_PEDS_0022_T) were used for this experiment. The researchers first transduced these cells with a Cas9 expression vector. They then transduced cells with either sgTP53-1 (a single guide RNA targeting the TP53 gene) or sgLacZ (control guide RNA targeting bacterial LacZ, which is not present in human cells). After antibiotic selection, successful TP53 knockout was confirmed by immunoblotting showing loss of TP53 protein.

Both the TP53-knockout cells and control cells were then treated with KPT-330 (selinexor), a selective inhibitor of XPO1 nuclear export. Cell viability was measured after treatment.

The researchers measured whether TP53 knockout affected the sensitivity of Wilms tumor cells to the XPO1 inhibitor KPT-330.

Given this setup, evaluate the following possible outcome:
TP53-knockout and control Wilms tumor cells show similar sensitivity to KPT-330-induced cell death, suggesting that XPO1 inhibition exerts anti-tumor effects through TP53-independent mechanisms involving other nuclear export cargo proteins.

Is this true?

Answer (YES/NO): NO